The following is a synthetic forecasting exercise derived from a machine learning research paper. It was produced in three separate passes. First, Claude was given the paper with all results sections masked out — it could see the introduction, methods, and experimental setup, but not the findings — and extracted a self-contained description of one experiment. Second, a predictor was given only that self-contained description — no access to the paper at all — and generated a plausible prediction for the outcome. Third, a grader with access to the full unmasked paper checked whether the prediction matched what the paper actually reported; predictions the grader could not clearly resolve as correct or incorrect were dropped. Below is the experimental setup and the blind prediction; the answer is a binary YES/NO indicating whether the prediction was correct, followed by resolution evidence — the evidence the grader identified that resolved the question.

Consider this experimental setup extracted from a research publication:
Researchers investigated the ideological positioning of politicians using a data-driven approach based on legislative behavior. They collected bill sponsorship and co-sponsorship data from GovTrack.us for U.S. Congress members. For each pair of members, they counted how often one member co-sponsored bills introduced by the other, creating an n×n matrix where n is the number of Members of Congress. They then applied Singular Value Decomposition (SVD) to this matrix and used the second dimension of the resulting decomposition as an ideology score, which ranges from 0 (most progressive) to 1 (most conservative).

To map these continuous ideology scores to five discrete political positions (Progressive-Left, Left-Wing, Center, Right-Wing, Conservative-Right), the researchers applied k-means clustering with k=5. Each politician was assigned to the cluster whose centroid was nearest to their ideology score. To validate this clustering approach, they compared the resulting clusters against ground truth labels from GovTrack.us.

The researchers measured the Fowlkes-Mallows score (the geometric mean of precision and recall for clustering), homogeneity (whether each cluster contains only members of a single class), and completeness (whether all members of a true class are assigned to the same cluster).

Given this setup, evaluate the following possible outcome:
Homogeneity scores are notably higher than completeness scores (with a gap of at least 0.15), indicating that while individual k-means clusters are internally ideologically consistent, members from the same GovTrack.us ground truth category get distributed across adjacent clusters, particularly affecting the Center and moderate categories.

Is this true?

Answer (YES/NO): NO